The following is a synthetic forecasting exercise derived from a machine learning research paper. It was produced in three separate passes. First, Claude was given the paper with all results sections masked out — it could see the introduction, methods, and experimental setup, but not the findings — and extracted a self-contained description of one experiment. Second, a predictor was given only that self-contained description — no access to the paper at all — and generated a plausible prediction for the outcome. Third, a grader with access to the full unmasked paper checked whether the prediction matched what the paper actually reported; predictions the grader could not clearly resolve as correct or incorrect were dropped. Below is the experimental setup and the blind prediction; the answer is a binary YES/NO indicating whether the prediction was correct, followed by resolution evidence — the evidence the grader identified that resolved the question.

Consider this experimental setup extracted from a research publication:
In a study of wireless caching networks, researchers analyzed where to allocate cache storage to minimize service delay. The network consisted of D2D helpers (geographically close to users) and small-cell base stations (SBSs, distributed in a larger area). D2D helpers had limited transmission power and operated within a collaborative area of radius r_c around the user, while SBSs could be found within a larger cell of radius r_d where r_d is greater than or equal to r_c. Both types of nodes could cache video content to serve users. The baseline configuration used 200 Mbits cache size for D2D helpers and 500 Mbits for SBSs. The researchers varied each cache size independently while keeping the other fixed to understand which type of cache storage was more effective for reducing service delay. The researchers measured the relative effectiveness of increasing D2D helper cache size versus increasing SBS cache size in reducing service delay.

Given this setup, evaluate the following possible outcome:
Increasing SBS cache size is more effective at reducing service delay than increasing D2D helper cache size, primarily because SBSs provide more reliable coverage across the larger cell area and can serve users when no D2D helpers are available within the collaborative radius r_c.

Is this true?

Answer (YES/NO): NO